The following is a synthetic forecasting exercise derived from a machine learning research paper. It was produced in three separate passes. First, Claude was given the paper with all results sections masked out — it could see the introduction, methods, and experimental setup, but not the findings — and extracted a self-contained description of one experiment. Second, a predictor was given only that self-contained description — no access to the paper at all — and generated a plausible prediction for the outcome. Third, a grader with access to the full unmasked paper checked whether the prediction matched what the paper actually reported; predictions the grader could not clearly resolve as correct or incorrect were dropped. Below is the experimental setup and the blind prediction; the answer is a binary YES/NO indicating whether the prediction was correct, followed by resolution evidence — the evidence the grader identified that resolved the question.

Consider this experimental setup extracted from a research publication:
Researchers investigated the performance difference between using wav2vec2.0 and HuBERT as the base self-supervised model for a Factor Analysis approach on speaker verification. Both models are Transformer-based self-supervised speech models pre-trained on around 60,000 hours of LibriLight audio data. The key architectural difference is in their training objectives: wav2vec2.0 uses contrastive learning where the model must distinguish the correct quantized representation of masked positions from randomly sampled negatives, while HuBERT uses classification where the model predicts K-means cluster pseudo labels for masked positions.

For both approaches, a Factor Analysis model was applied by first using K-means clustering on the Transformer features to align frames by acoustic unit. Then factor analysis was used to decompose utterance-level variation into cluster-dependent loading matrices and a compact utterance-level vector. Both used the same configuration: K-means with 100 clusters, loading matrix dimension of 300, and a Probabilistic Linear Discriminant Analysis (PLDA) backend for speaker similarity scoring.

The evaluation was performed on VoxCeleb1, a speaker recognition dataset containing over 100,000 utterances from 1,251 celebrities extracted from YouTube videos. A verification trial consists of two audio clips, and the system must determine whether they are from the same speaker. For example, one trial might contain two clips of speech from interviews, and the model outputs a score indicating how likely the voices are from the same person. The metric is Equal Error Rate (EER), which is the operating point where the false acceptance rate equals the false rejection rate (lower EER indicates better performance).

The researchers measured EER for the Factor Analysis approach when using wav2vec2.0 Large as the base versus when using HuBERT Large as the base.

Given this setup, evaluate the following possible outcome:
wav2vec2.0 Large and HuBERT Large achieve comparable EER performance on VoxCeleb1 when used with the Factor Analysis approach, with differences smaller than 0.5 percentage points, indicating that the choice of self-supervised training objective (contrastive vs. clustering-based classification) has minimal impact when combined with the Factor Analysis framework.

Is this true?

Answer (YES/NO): NO